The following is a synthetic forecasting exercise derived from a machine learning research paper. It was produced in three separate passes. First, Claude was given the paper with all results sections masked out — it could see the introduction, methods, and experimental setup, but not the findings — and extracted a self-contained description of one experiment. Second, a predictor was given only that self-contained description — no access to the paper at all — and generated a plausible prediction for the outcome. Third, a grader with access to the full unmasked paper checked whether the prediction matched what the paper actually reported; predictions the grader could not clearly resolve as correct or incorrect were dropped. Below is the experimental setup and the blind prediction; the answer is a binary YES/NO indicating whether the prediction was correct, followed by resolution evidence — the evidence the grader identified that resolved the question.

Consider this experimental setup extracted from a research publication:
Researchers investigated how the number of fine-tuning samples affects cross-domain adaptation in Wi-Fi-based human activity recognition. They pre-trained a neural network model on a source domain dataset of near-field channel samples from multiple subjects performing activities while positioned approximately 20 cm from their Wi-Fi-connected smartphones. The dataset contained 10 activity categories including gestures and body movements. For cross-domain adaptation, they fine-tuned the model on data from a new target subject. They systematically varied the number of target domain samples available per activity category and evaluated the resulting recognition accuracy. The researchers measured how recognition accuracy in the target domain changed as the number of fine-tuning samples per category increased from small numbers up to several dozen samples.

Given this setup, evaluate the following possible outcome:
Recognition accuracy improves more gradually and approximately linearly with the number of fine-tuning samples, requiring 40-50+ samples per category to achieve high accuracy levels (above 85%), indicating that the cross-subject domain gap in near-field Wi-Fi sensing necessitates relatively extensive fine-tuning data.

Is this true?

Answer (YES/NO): NO